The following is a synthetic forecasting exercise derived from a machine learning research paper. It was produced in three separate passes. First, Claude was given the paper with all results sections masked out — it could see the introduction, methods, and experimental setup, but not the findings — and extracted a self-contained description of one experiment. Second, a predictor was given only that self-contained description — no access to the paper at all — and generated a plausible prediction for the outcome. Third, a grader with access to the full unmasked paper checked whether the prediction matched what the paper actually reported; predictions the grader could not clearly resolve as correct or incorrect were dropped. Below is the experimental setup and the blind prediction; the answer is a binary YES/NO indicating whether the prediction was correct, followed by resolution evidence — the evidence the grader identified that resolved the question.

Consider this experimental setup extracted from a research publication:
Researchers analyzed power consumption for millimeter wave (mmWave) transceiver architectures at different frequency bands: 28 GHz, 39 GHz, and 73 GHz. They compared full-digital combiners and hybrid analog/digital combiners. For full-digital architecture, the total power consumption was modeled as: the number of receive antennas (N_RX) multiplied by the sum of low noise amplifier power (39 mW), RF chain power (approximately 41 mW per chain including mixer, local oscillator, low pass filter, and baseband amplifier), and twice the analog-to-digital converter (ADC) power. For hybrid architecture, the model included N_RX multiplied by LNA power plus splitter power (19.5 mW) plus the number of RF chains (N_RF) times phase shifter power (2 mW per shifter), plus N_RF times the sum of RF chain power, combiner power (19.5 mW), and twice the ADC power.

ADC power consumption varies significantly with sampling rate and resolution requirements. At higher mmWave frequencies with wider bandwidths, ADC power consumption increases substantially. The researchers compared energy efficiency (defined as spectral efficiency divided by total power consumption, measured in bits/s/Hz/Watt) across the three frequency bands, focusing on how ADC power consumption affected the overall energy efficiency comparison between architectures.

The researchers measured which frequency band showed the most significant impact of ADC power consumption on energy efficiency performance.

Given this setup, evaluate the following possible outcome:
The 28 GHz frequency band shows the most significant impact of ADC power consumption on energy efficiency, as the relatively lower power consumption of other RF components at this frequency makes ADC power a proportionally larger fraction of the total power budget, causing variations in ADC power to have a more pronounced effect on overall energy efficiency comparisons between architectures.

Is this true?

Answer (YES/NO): NO